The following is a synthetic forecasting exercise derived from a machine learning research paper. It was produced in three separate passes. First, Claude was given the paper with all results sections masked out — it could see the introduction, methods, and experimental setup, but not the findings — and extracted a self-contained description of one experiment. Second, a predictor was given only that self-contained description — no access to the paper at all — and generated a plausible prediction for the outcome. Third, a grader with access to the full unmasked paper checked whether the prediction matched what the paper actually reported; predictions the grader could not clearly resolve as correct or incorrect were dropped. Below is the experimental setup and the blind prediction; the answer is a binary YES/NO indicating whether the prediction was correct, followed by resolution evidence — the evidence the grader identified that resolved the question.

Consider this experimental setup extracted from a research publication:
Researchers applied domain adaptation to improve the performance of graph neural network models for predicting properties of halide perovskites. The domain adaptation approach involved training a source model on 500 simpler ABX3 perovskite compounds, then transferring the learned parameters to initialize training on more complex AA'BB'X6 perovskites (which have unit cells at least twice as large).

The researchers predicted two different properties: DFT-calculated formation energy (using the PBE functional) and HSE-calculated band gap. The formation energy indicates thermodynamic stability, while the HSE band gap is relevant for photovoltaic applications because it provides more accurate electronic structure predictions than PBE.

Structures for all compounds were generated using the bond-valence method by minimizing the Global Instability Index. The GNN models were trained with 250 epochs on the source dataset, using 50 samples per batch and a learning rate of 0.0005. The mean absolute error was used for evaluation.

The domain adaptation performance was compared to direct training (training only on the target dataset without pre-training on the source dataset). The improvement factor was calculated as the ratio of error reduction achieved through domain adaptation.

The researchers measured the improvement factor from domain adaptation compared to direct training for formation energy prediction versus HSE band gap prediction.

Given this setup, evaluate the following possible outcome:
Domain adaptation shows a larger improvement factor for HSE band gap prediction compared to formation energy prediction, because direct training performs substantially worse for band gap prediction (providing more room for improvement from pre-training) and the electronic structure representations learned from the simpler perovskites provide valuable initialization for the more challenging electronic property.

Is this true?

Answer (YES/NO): NO